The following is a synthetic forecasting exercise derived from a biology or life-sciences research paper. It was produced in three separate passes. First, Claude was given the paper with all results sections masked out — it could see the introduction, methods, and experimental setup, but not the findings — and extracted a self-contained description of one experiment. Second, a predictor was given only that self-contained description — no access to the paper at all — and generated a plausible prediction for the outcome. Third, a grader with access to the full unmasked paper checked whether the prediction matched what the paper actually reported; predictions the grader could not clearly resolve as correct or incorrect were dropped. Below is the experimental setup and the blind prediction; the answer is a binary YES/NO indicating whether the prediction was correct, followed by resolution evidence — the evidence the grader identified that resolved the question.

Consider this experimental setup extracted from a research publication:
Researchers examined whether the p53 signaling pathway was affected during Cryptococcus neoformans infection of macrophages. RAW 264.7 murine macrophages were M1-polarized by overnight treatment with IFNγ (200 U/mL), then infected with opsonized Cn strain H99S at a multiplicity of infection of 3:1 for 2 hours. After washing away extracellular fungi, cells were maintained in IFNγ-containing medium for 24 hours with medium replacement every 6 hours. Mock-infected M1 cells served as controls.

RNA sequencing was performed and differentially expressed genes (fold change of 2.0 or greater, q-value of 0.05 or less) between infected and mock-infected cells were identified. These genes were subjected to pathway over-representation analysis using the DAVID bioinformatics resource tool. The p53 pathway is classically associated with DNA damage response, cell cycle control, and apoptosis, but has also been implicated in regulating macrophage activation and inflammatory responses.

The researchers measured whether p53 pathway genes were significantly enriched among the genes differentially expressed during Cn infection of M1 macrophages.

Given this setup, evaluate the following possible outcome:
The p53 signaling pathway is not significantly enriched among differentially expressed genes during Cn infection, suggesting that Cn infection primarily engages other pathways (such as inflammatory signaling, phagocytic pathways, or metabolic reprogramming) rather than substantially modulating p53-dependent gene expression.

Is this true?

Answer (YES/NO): YES